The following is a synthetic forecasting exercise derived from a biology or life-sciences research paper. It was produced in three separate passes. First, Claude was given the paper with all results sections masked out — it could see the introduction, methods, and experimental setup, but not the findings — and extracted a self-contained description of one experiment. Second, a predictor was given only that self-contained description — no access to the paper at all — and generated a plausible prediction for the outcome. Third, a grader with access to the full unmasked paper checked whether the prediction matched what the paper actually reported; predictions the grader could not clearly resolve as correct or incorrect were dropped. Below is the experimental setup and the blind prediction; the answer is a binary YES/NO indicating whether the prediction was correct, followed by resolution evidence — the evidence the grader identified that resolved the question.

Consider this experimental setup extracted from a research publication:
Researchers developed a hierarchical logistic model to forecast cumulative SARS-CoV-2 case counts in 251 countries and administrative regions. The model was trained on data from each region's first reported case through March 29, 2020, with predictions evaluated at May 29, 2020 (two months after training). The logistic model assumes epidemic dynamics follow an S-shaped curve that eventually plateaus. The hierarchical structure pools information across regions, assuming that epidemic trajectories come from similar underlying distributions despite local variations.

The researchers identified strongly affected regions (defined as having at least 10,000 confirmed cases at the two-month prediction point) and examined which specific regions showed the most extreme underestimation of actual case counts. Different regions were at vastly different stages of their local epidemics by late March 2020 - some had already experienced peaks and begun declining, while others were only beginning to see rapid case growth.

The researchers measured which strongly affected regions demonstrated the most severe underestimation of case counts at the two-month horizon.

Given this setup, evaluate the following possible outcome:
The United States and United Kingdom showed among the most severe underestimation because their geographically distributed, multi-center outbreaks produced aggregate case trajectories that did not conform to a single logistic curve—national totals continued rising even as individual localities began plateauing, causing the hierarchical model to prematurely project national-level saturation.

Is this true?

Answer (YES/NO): NO